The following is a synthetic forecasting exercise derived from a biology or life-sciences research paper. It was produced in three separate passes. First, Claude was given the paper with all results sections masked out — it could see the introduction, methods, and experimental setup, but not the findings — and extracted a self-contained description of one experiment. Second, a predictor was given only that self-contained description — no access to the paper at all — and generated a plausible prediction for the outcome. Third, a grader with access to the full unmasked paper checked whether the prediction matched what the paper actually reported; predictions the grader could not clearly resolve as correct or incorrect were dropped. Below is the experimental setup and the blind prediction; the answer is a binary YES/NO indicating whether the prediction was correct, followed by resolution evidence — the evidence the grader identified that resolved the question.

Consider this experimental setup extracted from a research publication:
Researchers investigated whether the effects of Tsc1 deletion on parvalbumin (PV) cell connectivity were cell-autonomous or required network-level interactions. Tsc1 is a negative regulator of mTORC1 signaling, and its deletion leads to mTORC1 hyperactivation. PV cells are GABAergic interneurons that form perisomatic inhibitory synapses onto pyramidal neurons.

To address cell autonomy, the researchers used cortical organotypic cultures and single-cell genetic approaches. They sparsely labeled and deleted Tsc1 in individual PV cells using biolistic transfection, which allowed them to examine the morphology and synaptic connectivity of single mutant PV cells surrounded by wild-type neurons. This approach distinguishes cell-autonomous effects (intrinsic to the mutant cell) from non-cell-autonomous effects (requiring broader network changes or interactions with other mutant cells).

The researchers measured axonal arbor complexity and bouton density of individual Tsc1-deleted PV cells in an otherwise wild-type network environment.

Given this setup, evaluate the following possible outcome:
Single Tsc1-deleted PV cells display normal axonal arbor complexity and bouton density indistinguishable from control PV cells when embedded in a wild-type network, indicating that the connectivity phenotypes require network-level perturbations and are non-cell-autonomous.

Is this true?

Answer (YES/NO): NO